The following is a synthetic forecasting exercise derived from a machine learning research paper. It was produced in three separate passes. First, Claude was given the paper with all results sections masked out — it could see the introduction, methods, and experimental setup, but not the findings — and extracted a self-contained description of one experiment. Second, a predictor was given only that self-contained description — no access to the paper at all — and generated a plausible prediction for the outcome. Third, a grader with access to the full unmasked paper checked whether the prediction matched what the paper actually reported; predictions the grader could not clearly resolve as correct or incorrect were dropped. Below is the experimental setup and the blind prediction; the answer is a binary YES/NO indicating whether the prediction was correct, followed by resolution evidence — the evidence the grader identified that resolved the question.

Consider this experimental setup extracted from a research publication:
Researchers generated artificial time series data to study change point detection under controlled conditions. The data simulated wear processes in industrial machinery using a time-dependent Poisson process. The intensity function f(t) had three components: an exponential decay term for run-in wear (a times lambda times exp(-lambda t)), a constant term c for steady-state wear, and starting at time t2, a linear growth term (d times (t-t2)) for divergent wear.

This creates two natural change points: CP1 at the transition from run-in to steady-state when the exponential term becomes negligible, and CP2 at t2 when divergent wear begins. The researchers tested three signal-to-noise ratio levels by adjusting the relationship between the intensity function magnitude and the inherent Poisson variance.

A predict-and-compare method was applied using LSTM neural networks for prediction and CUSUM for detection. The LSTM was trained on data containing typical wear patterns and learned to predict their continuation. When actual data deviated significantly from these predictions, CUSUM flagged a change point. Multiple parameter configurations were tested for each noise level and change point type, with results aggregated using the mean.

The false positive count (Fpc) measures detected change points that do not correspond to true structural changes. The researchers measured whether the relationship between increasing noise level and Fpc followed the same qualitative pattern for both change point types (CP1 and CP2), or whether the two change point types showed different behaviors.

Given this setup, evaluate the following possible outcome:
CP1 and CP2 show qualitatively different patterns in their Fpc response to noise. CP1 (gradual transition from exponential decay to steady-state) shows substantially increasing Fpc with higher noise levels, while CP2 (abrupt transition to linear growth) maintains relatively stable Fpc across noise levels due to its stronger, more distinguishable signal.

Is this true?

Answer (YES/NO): NO